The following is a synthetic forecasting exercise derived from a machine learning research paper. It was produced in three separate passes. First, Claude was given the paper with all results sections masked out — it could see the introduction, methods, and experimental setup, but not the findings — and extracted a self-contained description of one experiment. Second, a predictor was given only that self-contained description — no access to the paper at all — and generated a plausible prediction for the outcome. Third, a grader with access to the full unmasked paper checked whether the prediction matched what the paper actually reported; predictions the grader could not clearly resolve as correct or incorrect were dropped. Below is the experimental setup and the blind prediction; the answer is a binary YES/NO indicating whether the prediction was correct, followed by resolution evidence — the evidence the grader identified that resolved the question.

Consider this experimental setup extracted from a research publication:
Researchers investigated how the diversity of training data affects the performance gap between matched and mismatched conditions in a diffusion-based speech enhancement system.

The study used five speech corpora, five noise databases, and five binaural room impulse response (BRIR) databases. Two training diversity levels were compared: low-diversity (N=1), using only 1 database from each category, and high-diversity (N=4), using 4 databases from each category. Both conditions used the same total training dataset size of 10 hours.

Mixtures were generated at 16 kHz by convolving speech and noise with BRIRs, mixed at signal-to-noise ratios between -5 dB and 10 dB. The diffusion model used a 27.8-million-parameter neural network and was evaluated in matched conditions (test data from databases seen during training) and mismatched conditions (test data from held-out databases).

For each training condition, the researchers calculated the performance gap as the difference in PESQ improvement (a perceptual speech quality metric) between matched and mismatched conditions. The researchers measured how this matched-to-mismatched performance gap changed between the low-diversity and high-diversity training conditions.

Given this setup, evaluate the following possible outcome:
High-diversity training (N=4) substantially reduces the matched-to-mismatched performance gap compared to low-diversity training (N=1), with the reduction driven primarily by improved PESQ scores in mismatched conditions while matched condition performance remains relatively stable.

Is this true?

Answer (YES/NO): NO